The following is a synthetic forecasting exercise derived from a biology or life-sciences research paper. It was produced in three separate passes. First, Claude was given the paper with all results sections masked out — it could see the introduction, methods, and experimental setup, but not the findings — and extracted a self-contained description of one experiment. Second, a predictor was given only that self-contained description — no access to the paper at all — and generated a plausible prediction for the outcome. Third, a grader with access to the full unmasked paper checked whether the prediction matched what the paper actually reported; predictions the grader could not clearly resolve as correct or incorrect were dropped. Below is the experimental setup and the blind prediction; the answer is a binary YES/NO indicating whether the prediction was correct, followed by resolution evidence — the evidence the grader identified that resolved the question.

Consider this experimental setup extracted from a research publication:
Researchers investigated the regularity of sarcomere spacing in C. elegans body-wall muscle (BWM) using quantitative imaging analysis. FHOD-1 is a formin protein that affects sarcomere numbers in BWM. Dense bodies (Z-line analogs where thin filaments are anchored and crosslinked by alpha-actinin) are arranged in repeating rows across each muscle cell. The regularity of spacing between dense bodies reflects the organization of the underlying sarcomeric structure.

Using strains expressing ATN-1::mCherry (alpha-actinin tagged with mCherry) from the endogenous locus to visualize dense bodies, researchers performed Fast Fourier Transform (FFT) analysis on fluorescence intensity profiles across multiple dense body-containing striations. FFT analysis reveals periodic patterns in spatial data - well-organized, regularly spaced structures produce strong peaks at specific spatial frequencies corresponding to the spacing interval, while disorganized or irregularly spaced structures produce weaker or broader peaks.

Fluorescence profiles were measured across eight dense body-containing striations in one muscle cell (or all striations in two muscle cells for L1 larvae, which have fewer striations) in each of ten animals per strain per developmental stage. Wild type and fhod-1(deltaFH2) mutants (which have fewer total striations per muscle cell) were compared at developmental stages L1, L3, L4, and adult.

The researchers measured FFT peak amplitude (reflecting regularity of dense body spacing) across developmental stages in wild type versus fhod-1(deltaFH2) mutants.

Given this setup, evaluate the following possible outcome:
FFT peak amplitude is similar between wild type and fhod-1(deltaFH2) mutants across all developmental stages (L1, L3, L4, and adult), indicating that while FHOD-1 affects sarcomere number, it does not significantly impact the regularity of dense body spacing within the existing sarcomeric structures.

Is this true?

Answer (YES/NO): NO